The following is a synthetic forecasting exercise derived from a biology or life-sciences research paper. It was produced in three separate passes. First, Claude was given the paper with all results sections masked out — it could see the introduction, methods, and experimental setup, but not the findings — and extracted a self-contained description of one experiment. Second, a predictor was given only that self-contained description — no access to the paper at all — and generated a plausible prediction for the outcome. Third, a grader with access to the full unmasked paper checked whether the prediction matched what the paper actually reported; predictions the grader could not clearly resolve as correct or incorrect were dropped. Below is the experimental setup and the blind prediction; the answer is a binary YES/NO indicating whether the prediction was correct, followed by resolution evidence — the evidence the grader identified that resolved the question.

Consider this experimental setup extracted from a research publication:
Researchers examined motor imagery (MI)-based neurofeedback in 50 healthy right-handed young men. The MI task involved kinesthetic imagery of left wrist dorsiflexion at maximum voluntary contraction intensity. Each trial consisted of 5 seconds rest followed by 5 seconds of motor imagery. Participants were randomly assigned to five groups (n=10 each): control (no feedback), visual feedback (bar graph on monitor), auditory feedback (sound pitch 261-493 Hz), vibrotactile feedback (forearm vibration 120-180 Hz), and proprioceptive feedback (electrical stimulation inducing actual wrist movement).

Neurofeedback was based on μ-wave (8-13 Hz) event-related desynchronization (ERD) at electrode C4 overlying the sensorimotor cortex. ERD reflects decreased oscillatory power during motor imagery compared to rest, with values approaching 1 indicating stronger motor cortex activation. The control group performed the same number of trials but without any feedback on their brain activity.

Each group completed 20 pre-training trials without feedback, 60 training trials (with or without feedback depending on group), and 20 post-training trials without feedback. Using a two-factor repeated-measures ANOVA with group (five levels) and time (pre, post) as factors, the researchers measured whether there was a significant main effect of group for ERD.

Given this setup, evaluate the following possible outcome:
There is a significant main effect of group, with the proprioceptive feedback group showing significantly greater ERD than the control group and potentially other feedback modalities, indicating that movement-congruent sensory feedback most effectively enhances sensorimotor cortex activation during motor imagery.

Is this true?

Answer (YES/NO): NO